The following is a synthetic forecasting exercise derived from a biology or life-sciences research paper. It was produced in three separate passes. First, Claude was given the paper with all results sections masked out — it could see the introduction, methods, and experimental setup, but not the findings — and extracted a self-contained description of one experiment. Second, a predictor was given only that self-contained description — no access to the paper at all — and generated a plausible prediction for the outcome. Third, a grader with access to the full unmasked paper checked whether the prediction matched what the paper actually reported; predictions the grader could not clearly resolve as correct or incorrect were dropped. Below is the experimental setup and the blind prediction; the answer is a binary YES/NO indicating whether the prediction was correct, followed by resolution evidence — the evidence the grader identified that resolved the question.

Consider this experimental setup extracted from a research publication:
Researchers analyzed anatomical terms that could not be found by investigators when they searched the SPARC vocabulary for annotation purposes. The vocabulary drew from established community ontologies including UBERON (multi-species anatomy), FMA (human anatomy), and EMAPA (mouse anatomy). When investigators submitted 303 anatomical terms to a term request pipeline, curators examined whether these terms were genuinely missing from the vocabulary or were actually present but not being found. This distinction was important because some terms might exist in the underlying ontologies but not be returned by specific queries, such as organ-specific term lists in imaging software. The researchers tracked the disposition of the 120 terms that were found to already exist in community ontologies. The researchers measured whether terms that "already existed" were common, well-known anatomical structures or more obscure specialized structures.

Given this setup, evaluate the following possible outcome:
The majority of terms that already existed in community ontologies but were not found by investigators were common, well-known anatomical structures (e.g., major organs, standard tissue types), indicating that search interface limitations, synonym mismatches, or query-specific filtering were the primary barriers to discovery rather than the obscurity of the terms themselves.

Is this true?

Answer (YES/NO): NO